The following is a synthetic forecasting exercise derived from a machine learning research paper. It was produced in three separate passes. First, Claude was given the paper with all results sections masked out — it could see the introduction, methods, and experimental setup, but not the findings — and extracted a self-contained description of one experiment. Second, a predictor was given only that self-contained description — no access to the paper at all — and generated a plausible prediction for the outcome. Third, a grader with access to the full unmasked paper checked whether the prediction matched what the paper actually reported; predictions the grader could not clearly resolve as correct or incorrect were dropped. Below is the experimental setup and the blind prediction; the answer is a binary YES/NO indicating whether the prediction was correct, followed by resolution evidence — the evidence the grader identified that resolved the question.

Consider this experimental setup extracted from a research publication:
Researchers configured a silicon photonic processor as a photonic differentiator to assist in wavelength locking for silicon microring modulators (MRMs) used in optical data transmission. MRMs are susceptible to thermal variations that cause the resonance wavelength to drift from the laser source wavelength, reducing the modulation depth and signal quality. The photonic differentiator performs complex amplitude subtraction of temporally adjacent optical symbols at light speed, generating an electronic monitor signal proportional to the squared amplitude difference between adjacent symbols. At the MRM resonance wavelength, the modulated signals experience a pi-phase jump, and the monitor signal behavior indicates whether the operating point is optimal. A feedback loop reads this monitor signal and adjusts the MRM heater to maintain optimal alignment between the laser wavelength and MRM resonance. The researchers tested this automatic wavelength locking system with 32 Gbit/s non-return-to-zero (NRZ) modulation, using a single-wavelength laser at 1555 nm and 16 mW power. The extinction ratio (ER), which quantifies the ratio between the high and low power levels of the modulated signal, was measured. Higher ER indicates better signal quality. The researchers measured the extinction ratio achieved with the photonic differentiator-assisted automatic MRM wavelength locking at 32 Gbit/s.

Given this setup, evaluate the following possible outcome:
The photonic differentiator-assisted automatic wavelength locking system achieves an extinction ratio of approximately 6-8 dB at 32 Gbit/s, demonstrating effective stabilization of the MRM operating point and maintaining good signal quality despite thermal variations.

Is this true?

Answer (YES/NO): NO